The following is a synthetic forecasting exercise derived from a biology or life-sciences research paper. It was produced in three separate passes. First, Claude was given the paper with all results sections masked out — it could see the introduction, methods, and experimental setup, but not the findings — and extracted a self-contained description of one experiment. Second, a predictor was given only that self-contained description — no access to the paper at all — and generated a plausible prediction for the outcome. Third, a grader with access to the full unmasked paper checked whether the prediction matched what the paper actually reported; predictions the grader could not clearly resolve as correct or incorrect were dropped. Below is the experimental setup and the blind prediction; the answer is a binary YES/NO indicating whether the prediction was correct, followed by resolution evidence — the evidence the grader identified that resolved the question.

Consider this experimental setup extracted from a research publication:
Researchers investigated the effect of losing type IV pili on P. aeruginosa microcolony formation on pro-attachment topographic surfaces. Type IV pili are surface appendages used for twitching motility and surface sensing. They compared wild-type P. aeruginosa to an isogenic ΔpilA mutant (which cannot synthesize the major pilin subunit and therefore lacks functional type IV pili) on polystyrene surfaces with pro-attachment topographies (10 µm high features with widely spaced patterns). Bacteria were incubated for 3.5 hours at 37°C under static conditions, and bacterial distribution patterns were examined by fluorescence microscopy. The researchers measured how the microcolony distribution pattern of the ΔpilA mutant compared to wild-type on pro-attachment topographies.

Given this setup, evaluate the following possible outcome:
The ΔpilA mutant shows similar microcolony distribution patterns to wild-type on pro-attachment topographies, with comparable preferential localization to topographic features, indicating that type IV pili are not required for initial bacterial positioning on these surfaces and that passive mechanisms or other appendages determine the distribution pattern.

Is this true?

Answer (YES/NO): NO